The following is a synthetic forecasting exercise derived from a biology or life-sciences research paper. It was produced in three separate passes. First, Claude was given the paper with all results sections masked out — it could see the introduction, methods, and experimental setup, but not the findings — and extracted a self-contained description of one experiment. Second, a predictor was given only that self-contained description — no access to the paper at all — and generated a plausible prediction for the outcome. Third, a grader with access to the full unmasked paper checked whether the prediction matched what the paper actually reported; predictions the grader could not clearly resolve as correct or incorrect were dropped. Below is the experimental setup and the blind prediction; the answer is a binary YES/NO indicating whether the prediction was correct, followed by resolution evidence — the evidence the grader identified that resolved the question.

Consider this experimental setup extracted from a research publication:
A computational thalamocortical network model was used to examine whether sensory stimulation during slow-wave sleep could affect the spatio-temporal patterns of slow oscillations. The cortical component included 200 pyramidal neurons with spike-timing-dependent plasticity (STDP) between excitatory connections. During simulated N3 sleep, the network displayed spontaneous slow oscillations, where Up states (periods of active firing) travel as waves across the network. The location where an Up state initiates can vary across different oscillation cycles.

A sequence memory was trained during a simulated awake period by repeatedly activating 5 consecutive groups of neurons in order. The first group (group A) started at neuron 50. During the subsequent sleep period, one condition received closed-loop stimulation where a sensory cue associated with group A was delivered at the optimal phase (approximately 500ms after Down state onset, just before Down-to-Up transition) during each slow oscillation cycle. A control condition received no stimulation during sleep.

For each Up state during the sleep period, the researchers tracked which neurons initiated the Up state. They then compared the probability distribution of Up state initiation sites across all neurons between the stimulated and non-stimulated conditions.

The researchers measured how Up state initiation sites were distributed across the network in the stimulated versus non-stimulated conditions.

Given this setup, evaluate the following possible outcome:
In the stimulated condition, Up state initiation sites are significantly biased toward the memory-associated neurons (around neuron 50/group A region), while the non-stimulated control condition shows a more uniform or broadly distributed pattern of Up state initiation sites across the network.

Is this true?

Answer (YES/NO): YES